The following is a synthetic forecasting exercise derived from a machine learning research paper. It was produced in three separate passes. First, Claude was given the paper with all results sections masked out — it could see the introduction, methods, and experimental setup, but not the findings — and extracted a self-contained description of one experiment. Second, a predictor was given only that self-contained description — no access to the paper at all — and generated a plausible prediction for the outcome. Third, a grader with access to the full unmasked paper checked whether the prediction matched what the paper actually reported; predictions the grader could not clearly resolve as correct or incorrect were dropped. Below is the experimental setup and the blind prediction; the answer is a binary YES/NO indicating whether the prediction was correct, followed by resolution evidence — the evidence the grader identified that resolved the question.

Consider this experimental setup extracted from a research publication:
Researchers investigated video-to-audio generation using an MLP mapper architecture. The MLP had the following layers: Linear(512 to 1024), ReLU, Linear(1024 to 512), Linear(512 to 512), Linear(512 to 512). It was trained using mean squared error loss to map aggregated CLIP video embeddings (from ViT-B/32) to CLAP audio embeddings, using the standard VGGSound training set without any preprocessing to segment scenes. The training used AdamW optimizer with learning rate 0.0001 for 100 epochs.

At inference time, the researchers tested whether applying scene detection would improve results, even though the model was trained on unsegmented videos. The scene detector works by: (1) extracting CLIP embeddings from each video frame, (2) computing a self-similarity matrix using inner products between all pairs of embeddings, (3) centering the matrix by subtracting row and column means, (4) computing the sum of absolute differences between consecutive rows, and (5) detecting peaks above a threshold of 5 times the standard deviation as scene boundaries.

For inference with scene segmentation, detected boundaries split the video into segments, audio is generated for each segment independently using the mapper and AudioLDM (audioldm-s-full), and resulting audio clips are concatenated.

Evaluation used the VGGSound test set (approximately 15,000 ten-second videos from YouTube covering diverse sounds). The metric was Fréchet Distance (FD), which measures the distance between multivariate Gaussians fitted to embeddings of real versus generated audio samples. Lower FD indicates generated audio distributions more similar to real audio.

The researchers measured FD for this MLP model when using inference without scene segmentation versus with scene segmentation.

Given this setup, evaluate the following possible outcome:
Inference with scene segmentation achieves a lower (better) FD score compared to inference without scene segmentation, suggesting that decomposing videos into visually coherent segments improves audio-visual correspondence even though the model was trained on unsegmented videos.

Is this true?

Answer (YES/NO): YES